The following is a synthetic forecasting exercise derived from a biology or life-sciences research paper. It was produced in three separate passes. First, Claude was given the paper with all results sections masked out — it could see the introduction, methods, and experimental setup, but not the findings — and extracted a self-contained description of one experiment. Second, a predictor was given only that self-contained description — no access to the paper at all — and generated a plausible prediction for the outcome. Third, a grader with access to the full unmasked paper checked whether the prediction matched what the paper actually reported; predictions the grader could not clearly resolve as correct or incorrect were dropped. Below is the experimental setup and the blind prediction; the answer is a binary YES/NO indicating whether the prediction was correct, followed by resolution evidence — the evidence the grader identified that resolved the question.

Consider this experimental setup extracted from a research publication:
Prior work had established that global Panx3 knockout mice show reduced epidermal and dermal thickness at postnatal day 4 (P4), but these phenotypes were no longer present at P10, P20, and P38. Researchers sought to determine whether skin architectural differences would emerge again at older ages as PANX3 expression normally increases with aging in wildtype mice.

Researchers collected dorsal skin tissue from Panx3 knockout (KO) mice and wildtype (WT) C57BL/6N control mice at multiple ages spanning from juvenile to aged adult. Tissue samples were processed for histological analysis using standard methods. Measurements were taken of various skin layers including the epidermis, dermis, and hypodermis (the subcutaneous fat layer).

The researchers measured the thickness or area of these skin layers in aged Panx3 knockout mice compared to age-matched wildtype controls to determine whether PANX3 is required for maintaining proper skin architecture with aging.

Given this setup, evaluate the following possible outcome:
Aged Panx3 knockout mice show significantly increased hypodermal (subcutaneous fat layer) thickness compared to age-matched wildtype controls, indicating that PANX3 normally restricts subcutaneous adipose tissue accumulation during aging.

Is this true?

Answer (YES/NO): NO